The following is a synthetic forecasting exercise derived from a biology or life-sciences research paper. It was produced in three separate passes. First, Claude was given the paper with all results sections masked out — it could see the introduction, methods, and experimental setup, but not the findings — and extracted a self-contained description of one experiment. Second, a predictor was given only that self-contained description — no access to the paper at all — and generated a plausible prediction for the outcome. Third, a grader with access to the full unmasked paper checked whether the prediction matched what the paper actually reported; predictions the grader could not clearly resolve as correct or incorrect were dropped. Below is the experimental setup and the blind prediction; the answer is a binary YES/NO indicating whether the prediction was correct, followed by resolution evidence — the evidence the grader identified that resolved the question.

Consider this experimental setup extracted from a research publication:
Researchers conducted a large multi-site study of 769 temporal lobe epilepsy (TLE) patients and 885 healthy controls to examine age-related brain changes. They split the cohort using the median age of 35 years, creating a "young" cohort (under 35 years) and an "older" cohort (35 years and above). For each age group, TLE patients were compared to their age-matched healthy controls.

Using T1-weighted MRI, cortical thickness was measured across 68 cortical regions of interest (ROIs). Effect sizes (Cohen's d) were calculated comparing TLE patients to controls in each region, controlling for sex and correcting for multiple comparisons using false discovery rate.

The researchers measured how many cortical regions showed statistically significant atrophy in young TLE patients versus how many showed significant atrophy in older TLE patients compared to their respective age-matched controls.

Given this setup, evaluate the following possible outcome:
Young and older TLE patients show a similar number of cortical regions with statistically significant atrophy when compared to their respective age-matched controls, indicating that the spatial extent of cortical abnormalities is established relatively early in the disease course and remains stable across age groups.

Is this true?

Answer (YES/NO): NO